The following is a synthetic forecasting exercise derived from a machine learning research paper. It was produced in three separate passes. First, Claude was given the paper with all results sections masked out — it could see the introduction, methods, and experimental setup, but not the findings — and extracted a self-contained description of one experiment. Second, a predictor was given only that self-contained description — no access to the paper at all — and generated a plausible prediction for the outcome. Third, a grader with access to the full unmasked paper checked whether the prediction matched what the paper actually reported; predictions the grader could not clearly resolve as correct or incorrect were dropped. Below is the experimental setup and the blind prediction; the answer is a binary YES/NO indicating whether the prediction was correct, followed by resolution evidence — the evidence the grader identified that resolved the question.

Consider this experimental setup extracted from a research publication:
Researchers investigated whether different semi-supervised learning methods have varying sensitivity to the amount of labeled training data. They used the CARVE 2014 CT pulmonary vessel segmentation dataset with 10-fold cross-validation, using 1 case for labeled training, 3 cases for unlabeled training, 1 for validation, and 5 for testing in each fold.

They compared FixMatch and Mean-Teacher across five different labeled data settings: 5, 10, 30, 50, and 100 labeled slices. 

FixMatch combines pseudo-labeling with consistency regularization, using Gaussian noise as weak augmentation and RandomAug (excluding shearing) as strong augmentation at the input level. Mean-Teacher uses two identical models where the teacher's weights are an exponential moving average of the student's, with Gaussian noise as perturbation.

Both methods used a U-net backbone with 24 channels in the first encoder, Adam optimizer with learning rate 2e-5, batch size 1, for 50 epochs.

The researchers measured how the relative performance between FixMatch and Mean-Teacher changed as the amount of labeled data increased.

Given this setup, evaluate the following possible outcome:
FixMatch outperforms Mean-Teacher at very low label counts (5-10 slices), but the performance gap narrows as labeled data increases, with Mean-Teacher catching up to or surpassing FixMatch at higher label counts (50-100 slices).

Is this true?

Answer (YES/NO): NO